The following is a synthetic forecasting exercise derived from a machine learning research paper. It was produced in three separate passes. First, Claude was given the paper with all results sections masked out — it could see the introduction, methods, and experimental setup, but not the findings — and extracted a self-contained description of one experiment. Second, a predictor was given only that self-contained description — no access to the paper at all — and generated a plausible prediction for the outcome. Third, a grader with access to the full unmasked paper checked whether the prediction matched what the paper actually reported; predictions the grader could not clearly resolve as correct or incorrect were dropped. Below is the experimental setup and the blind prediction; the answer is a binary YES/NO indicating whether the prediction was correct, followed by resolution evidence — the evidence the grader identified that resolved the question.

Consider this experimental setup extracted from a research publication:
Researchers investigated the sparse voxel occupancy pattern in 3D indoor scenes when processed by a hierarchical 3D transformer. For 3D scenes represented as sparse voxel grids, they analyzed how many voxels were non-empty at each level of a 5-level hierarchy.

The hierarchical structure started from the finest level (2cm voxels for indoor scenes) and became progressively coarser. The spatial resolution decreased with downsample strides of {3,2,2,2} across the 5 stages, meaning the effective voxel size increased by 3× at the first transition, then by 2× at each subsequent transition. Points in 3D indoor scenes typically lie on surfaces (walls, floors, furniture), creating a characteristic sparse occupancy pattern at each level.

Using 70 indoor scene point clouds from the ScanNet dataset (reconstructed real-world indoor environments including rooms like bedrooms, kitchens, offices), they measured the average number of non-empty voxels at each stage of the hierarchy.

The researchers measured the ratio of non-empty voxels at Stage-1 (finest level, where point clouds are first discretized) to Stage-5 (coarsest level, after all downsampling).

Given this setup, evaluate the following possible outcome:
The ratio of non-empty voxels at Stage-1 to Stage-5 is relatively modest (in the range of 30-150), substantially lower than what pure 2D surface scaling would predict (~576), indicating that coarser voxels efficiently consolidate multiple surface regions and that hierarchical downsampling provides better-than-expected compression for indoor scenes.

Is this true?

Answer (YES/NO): NO